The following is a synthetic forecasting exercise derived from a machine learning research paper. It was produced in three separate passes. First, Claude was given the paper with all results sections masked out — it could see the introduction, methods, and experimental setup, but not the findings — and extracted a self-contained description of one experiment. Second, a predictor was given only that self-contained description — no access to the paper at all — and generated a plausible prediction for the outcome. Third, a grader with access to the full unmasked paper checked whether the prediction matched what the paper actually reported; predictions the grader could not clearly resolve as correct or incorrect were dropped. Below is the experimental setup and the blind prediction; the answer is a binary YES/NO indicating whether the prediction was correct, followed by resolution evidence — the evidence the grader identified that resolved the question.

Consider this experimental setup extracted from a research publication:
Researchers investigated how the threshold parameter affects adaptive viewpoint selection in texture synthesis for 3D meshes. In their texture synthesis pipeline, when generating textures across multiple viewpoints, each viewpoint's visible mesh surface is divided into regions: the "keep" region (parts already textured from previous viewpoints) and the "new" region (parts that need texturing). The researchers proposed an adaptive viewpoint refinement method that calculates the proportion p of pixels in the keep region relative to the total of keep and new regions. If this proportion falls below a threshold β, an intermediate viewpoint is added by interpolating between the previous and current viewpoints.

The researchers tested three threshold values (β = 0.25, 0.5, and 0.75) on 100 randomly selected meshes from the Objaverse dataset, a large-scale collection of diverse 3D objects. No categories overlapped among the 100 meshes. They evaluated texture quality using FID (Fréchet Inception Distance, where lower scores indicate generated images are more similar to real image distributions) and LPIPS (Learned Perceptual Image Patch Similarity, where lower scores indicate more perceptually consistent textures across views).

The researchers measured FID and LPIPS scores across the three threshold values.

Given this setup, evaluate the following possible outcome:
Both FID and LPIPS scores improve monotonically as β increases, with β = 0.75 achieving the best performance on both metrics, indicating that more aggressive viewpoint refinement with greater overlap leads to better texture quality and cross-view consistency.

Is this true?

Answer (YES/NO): NO